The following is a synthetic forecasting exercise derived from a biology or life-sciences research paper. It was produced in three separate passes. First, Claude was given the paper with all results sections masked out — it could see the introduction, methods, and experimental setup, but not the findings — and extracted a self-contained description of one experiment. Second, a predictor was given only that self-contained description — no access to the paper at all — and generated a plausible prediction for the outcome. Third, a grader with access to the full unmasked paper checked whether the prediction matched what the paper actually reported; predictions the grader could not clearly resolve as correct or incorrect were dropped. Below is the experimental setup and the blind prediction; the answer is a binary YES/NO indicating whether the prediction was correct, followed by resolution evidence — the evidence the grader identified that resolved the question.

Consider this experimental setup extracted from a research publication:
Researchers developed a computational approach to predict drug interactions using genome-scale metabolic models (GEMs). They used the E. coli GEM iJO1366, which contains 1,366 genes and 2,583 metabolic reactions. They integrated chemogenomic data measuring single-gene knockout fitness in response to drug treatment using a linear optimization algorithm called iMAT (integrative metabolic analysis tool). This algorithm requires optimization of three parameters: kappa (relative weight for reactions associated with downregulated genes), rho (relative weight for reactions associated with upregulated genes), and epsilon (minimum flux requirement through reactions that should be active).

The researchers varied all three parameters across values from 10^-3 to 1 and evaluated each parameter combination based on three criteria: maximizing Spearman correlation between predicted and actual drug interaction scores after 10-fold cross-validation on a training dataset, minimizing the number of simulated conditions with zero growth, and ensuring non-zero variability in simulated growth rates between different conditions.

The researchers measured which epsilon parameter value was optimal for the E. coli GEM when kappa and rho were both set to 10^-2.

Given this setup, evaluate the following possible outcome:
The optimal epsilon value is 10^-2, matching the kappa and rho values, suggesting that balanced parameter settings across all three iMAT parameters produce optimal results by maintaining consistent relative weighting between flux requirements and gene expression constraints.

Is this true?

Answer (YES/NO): NO